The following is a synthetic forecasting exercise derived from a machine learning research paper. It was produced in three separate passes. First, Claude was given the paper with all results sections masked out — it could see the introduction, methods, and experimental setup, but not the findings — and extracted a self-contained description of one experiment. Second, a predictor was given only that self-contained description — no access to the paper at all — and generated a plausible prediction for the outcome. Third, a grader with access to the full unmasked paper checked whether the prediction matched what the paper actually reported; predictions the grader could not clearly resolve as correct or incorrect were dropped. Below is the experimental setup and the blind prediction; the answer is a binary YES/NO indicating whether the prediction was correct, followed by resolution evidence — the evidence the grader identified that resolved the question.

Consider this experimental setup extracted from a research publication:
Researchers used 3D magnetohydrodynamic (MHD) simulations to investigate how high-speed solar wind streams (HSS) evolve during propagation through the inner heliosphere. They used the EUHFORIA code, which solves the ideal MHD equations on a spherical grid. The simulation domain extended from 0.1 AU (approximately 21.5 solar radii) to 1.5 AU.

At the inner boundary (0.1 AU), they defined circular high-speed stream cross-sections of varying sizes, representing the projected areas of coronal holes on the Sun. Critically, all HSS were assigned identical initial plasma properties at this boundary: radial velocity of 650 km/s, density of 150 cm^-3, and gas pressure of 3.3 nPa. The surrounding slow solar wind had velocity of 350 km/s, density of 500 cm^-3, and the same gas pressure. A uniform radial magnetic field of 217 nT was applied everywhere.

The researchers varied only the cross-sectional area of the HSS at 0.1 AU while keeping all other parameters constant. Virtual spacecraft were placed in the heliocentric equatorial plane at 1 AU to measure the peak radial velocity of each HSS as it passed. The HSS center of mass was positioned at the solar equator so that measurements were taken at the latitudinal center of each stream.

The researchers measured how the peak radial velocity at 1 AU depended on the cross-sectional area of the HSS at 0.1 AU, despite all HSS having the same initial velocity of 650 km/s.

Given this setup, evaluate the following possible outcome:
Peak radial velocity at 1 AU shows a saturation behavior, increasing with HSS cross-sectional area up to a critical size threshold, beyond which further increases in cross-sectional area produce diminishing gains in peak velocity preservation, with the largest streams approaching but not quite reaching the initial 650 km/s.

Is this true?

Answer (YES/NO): NO